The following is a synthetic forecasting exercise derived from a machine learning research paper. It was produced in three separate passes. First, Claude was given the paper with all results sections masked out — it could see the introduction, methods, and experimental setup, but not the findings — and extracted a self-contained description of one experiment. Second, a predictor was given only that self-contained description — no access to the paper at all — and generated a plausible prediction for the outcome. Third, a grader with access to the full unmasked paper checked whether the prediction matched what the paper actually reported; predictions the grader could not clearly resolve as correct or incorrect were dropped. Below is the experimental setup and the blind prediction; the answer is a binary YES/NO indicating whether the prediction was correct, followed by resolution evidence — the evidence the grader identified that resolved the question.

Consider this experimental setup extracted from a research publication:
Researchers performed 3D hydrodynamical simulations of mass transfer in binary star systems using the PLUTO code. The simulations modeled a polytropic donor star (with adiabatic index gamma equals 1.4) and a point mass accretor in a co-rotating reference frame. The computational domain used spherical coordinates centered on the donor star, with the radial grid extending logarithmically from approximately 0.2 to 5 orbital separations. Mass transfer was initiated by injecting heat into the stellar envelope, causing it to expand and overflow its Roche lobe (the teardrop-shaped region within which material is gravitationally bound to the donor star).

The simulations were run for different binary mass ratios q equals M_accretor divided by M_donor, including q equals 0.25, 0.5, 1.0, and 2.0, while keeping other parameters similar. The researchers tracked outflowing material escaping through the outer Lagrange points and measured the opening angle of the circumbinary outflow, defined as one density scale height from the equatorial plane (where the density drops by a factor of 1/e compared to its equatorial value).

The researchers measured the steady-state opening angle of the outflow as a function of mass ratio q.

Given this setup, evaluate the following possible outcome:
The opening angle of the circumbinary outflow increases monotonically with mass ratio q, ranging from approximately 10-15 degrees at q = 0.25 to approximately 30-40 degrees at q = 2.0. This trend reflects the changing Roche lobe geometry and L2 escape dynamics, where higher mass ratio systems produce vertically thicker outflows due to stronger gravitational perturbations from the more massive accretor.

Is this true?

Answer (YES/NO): YES